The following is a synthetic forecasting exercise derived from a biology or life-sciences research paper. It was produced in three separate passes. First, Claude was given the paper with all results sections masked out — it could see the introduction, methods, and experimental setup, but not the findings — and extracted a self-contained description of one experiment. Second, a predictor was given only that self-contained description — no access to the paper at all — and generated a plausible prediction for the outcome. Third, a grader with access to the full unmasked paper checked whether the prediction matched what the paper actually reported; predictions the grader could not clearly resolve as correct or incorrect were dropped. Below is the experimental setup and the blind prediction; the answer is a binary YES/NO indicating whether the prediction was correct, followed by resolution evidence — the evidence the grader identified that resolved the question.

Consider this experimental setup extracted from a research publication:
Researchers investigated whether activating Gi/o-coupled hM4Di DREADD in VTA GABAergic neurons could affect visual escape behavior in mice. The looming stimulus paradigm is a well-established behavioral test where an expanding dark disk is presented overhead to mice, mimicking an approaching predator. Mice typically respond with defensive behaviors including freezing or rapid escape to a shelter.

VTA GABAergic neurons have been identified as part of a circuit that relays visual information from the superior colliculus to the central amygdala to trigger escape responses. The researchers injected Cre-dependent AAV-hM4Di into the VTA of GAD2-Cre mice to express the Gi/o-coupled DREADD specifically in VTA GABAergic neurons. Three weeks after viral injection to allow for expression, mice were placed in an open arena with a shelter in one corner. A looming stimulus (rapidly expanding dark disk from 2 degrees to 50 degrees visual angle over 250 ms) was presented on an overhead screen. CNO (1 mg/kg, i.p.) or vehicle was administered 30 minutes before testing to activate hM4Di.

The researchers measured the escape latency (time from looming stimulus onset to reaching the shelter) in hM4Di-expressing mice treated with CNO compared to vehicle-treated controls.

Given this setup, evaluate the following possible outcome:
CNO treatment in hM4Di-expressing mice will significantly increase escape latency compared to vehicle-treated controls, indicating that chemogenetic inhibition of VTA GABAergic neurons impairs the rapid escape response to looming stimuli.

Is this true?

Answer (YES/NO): NO